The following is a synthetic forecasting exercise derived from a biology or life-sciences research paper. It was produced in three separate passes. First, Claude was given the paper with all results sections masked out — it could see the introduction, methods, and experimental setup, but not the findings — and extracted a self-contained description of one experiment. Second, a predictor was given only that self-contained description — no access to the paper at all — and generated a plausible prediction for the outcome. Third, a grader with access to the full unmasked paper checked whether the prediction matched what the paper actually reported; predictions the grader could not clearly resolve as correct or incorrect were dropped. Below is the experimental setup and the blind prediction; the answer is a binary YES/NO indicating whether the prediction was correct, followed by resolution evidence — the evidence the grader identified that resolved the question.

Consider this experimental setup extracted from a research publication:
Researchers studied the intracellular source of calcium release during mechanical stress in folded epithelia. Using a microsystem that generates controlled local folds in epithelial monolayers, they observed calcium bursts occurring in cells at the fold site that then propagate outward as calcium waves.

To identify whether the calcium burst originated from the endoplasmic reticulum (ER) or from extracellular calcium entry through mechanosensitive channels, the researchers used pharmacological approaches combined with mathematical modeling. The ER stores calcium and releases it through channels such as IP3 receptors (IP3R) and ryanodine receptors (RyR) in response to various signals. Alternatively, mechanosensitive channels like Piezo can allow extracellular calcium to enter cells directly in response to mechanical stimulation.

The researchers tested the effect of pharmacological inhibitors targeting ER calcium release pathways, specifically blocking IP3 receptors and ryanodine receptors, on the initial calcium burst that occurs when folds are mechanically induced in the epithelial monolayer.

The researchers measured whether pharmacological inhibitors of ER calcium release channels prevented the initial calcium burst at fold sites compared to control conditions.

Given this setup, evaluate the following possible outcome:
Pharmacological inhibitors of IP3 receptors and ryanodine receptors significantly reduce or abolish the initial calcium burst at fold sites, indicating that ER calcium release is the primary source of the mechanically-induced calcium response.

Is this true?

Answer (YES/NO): YES